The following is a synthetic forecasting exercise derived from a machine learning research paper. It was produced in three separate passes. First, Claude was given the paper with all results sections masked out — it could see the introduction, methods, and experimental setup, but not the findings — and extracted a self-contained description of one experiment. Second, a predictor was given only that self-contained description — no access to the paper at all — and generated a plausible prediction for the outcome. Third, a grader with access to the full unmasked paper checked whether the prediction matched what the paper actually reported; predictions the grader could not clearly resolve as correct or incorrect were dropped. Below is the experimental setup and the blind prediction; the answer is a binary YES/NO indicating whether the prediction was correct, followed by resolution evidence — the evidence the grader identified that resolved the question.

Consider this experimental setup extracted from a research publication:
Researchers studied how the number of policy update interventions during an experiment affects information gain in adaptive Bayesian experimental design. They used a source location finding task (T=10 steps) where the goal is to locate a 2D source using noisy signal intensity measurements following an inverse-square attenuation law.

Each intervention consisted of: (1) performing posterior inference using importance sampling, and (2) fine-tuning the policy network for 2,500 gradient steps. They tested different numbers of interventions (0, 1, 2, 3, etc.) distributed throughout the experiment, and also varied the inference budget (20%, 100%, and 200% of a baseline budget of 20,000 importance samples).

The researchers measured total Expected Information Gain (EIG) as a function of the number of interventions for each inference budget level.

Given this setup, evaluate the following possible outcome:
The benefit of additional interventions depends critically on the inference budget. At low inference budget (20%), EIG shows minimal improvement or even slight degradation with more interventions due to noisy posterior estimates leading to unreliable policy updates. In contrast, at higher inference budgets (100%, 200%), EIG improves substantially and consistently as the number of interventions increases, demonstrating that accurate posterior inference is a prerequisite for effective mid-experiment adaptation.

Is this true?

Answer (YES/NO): NO